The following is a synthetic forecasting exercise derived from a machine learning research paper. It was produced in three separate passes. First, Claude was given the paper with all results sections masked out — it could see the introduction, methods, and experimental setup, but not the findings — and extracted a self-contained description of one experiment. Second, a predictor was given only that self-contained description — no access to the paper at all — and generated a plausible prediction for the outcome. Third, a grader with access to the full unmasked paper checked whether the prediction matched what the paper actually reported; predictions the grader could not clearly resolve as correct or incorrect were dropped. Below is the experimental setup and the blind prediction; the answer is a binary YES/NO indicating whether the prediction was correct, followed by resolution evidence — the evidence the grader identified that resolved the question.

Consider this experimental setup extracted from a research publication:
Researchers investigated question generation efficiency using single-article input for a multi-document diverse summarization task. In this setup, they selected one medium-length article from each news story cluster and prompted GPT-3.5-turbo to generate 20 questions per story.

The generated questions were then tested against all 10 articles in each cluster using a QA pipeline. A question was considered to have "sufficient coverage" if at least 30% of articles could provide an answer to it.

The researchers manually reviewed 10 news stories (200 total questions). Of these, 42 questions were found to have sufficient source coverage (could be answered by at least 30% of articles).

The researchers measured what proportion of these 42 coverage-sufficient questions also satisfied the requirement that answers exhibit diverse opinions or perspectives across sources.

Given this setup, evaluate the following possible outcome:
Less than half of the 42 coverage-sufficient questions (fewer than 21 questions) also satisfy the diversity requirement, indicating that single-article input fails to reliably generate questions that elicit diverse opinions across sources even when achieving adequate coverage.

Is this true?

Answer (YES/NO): YES